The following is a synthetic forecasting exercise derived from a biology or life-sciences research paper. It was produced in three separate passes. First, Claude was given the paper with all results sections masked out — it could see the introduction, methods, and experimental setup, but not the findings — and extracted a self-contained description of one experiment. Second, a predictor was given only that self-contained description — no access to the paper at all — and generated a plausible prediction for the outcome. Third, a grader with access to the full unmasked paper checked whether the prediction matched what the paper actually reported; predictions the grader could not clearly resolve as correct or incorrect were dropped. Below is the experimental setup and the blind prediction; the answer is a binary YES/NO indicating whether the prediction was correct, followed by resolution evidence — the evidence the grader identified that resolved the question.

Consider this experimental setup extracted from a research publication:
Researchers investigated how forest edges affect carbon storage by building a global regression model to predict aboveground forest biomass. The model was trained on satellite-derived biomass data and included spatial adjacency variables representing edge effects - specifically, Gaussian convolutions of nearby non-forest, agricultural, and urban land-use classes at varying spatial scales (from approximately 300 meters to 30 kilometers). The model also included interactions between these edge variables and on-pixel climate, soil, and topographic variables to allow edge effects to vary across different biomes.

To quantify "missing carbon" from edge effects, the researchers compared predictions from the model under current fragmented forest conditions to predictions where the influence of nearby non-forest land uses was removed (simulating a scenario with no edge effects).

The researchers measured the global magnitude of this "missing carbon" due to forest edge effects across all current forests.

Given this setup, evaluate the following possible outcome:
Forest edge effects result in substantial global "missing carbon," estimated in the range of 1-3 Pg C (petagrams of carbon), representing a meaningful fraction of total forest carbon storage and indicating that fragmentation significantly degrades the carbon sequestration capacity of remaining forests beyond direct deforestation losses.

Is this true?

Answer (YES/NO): NO